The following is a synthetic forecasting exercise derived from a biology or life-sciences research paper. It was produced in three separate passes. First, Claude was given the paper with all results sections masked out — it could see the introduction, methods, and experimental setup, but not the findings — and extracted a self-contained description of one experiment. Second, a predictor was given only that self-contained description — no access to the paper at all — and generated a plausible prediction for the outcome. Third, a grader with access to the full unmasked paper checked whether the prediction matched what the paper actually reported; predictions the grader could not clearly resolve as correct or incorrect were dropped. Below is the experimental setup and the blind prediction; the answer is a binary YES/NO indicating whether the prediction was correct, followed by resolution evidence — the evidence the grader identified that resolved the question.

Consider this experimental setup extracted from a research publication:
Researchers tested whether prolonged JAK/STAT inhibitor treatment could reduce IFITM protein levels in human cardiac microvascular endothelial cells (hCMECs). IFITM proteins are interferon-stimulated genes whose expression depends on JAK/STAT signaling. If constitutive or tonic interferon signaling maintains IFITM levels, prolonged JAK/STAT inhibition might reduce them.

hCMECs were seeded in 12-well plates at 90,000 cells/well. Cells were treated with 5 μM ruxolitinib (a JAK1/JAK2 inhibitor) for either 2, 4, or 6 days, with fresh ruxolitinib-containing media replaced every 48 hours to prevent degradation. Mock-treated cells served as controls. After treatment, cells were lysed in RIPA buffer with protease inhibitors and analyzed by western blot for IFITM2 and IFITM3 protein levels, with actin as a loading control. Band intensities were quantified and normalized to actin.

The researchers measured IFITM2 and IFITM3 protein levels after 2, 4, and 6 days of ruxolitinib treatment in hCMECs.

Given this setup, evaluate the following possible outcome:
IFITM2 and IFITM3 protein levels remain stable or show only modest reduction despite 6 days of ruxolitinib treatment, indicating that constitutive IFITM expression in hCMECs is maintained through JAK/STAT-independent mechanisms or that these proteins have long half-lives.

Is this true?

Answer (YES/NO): NO